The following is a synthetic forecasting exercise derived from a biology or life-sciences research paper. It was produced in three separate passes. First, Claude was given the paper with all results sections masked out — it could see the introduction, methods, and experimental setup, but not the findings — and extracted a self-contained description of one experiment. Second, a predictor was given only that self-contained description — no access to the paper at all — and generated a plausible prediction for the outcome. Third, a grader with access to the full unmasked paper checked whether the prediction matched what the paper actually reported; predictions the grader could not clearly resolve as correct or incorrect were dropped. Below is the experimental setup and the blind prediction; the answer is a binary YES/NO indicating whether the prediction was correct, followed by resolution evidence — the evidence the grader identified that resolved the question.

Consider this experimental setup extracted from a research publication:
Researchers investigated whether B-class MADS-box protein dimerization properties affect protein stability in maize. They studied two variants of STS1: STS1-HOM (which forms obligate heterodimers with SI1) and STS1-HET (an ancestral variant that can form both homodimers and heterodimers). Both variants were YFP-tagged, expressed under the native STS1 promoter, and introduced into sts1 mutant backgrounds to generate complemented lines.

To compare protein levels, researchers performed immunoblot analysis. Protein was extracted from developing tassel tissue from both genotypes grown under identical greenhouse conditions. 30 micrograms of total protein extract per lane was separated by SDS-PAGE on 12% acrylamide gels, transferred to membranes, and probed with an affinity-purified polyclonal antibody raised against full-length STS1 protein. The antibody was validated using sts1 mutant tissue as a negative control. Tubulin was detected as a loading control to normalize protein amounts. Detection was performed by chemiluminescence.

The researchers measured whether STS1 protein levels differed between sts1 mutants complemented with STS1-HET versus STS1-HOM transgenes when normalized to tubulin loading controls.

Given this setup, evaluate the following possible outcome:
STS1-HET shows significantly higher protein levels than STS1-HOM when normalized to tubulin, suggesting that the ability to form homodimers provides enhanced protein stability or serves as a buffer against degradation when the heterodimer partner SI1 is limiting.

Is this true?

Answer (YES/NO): NO